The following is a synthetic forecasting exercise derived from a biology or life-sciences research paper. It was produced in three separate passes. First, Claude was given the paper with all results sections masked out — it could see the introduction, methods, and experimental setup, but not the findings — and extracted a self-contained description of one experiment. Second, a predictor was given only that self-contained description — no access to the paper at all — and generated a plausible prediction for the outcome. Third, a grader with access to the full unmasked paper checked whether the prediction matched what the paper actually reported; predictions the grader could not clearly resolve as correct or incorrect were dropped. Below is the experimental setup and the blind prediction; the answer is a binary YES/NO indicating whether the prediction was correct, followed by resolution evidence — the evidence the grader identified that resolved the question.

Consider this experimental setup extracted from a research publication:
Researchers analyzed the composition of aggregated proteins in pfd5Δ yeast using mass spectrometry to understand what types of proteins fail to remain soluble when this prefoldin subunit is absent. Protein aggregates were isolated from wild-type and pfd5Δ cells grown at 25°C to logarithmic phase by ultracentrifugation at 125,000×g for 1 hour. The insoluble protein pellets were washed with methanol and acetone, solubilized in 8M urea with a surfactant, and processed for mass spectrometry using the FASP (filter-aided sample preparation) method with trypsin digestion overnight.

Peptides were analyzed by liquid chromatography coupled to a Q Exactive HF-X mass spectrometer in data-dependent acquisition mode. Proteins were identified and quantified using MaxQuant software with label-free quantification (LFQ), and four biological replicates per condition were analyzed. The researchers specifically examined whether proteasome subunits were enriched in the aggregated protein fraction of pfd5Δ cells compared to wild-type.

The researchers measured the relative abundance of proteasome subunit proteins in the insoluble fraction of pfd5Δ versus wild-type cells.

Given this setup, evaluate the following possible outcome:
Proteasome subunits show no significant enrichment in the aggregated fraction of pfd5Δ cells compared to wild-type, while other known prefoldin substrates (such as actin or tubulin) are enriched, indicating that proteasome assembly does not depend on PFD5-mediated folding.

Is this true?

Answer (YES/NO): NO